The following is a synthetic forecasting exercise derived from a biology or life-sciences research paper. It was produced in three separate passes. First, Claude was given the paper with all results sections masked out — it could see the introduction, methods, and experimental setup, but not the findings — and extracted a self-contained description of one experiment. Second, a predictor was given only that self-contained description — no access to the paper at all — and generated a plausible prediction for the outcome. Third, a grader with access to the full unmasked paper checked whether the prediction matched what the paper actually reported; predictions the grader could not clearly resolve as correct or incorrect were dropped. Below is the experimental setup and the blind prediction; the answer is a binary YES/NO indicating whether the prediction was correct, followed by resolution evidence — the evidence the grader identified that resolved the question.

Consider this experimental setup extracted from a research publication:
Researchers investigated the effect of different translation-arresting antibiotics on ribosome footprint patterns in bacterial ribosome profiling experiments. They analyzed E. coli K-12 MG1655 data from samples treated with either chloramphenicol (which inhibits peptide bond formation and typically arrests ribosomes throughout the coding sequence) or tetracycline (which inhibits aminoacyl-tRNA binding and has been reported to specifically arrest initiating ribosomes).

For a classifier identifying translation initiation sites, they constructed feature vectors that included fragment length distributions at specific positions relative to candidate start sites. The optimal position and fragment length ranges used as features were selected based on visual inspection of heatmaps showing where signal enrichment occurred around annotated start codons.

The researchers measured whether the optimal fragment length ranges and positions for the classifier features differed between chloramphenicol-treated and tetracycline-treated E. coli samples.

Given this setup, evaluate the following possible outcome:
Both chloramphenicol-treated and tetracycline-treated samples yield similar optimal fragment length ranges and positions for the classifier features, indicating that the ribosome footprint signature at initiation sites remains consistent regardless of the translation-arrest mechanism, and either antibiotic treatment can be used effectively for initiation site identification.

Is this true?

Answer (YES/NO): NO